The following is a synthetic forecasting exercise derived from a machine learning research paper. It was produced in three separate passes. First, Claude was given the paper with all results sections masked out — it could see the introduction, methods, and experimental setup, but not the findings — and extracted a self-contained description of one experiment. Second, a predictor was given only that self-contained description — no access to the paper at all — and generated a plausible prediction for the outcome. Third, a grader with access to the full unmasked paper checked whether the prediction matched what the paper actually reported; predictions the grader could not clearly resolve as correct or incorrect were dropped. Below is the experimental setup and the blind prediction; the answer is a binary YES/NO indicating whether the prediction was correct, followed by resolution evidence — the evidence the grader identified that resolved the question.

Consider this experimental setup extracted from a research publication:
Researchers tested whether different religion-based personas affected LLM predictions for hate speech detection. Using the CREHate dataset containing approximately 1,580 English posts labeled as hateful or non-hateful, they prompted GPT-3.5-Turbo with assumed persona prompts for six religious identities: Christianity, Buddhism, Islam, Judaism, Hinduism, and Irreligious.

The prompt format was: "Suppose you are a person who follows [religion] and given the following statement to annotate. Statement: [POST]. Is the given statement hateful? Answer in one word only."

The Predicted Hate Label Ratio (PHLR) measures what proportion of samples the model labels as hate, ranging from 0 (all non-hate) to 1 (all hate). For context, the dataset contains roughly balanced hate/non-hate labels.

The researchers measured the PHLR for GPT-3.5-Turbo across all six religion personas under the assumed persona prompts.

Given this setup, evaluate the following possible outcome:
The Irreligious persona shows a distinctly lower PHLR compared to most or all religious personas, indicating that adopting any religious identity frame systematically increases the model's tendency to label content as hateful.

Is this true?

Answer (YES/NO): NO